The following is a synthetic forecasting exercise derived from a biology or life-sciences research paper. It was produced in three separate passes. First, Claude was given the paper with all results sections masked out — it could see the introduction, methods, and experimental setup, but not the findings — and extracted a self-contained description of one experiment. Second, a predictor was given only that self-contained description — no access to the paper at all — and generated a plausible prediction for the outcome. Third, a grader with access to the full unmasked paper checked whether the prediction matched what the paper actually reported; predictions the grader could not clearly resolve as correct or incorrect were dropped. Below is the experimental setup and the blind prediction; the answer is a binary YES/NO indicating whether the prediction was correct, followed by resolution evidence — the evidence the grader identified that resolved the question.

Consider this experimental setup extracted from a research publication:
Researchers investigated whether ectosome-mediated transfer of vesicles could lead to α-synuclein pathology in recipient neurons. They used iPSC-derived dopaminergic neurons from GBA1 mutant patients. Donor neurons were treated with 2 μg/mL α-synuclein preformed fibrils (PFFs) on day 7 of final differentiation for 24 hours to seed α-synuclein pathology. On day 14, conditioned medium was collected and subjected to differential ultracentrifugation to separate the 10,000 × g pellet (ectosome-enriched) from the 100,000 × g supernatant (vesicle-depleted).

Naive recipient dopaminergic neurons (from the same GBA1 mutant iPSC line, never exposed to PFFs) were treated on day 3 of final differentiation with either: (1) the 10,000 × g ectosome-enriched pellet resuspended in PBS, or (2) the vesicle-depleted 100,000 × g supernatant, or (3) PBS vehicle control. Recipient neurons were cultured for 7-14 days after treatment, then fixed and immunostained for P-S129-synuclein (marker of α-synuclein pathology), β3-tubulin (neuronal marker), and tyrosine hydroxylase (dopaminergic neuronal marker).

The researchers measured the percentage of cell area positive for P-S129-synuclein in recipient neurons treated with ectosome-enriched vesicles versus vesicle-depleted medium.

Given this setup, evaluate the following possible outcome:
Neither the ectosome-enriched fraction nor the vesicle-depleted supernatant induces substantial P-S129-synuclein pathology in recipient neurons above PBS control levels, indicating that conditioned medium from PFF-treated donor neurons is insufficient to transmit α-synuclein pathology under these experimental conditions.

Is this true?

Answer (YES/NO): NO